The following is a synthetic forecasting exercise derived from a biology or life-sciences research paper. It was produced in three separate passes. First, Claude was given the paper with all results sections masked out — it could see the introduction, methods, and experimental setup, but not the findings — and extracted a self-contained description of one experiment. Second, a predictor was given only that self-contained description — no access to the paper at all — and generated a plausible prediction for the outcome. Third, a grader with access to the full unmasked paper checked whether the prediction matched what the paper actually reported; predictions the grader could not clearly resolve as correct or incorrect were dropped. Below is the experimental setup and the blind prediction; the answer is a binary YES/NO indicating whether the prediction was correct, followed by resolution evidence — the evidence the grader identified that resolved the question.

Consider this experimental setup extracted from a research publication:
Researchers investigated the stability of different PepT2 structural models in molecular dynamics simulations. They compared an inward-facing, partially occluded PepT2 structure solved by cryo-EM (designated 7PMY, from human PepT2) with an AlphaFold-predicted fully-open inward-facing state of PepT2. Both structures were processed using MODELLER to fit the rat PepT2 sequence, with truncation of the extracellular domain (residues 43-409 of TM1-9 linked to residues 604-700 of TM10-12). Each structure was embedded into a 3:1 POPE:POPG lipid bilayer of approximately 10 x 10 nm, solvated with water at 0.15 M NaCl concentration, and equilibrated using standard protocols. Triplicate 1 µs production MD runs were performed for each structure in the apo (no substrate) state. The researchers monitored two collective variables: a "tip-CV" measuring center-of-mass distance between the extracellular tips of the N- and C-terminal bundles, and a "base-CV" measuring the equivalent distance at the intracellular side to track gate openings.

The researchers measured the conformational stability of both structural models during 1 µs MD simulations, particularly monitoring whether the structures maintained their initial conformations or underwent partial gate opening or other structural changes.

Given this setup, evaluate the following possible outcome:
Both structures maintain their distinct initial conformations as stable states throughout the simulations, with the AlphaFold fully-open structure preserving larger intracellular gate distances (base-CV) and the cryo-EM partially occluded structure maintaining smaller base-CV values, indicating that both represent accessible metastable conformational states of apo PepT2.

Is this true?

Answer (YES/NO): NO